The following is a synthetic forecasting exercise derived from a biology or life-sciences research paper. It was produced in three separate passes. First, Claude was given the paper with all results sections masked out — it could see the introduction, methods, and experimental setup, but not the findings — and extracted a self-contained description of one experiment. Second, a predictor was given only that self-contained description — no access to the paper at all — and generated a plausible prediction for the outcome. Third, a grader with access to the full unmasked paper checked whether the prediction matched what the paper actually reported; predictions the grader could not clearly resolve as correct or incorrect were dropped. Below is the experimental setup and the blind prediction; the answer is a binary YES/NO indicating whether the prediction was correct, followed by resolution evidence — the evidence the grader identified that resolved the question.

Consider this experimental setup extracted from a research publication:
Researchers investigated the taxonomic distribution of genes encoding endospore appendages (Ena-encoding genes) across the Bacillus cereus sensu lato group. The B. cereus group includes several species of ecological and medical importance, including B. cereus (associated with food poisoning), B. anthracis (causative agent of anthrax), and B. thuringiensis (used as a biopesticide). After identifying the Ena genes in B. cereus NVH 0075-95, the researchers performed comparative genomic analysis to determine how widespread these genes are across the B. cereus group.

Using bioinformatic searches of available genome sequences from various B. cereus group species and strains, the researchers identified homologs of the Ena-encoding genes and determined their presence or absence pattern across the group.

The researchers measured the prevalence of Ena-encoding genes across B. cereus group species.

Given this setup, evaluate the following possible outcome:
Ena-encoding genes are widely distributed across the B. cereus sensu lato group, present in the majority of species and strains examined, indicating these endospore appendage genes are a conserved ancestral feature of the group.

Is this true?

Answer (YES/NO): YES